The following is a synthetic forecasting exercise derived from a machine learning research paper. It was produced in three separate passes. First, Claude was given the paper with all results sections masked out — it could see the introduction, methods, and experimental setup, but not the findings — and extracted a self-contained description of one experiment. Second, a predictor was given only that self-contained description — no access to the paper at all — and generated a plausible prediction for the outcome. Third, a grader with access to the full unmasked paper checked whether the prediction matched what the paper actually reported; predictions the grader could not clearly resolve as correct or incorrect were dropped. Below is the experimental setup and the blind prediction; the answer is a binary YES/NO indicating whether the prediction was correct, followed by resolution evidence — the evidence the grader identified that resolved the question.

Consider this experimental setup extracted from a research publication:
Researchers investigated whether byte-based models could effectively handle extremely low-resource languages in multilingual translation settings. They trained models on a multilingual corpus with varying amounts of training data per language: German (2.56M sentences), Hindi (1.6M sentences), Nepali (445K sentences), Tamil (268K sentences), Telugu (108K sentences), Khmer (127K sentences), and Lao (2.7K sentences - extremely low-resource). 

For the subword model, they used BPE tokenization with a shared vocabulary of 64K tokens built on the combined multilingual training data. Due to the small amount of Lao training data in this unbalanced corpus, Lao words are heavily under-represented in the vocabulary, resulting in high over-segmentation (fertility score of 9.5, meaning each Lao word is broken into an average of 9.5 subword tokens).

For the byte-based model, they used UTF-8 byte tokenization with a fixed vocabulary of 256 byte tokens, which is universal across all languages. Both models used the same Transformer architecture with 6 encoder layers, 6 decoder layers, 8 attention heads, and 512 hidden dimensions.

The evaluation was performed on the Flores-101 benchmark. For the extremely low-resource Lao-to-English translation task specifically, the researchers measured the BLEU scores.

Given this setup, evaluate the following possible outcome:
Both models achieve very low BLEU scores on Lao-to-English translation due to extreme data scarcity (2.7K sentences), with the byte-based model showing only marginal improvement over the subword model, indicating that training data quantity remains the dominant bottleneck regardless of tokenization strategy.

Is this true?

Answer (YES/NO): NO